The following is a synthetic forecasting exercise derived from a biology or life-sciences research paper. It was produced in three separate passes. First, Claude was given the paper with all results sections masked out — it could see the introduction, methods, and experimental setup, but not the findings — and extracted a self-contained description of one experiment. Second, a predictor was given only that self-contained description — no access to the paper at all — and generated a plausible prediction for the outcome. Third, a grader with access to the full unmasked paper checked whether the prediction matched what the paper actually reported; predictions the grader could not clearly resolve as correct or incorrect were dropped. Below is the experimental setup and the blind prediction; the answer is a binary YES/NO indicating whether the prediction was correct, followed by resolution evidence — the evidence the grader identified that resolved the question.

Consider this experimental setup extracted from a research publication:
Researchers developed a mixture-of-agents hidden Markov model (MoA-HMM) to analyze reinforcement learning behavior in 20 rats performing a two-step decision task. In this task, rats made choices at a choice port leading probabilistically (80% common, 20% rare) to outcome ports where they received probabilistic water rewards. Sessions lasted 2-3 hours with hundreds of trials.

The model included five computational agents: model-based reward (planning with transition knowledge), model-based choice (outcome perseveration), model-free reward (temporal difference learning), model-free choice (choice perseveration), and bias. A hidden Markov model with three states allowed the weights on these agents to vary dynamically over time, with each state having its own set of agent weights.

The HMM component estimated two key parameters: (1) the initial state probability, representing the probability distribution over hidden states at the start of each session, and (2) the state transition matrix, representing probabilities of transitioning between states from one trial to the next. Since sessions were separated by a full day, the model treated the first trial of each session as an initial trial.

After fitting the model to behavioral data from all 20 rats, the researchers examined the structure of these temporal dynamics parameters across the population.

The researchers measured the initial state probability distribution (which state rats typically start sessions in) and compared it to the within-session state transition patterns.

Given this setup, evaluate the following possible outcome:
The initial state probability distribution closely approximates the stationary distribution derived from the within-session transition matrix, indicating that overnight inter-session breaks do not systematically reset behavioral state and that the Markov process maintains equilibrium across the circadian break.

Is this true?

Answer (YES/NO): NO